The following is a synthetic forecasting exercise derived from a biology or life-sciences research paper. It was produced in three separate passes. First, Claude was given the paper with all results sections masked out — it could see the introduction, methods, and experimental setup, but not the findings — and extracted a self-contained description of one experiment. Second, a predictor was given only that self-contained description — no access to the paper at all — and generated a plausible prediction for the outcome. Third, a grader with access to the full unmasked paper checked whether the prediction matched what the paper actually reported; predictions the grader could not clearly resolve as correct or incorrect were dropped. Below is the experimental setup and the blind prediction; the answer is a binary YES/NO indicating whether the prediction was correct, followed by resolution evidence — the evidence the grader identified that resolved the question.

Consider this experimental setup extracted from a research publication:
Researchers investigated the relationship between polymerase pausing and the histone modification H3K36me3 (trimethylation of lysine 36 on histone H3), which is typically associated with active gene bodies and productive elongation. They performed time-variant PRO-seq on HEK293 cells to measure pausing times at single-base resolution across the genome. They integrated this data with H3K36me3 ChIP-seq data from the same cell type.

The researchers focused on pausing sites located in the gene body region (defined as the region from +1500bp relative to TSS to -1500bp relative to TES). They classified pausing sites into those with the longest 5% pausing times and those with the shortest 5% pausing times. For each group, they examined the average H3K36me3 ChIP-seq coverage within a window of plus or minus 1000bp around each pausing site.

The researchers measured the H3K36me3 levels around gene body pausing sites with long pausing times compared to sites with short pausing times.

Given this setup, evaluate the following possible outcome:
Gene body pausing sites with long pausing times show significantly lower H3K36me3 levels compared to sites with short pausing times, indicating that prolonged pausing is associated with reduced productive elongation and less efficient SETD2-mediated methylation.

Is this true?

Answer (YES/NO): NO